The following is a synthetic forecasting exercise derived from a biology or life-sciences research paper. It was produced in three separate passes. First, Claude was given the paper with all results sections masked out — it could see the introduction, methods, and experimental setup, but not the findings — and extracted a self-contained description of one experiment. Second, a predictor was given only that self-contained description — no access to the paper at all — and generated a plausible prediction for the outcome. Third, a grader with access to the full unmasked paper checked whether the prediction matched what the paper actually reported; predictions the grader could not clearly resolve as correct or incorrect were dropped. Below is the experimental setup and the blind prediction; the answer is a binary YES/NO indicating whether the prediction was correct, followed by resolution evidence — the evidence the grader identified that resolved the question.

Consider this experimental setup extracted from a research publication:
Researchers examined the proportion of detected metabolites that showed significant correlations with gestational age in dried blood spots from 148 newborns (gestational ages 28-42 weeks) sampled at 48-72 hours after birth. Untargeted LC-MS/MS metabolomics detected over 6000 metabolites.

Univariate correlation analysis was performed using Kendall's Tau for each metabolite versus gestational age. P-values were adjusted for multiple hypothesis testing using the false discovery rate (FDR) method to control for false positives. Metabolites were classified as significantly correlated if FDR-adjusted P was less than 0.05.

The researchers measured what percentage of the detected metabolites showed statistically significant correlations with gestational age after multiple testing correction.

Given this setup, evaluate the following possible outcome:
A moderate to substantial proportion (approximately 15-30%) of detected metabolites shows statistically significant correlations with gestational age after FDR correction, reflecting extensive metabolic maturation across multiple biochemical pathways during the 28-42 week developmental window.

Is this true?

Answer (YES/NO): NO